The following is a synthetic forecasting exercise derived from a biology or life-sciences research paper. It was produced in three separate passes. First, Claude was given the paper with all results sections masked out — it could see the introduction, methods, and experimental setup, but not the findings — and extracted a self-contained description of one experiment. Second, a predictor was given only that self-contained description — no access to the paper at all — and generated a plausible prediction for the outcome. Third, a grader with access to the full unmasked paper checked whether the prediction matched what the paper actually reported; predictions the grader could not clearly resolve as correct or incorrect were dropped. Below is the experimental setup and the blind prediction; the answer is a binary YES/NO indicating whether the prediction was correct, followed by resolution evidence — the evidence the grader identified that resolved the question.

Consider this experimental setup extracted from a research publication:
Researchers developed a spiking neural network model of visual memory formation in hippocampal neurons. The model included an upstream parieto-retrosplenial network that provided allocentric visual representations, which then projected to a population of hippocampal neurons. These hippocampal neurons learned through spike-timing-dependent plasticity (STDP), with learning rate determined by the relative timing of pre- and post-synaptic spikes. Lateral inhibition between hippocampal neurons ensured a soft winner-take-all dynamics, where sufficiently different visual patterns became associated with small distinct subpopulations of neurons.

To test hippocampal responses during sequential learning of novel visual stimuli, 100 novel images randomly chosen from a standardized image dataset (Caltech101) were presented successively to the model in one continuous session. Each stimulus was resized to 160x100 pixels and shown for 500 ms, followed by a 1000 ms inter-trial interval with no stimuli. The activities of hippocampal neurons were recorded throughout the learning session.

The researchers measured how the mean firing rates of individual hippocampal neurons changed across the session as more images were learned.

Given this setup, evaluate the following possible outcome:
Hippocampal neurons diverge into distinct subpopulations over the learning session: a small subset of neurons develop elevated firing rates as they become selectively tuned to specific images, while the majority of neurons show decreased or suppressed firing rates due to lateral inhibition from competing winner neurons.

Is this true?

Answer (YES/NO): YES